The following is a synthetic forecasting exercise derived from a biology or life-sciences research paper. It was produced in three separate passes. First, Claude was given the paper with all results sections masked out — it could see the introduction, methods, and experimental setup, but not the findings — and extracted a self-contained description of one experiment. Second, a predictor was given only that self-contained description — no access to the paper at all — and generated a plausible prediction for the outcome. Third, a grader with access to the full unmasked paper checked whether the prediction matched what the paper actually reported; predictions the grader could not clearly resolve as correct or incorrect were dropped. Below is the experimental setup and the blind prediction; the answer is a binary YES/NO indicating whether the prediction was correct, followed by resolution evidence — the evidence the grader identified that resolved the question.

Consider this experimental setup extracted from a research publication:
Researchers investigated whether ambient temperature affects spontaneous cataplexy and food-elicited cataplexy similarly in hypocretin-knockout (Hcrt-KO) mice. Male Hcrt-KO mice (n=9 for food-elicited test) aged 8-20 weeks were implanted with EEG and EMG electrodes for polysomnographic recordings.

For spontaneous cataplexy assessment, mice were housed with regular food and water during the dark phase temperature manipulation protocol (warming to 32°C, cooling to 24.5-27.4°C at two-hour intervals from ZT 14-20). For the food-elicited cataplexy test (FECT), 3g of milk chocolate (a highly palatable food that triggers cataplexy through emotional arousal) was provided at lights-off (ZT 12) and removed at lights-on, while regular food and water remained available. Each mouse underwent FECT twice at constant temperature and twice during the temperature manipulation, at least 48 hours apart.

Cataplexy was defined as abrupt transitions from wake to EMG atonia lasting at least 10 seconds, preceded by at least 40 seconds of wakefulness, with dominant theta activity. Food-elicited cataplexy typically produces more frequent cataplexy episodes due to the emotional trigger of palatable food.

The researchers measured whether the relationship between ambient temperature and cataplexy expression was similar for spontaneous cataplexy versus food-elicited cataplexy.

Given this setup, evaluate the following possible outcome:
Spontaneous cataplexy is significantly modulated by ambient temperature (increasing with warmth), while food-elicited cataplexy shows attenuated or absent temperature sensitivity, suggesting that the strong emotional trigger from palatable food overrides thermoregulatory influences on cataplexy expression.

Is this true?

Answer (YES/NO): NO